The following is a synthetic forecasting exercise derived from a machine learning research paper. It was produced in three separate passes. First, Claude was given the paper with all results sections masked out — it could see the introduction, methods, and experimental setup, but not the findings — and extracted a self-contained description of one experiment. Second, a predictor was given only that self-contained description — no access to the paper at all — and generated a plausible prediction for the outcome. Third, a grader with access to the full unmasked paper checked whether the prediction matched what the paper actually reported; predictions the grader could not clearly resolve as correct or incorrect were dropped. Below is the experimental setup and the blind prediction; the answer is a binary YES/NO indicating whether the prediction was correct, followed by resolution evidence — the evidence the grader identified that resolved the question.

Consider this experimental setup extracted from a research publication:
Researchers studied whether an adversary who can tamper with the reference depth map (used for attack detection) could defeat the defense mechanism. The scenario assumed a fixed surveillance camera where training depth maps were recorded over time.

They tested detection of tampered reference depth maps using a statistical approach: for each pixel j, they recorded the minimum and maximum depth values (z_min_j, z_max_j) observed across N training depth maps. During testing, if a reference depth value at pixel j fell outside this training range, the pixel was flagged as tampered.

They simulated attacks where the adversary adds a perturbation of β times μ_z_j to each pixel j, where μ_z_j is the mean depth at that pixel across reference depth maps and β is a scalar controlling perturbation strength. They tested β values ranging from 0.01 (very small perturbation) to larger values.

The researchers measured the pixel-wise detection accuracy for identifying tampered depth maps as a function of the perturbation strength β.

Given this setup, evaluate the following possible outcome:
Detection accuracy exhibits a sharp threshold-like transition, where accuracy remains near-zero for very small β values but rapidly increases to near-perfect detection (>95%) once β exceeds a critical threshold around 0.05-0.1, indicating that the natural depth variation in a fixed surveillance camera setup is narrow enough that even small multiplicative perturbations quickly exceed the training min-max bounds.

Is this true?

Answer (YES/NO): NO